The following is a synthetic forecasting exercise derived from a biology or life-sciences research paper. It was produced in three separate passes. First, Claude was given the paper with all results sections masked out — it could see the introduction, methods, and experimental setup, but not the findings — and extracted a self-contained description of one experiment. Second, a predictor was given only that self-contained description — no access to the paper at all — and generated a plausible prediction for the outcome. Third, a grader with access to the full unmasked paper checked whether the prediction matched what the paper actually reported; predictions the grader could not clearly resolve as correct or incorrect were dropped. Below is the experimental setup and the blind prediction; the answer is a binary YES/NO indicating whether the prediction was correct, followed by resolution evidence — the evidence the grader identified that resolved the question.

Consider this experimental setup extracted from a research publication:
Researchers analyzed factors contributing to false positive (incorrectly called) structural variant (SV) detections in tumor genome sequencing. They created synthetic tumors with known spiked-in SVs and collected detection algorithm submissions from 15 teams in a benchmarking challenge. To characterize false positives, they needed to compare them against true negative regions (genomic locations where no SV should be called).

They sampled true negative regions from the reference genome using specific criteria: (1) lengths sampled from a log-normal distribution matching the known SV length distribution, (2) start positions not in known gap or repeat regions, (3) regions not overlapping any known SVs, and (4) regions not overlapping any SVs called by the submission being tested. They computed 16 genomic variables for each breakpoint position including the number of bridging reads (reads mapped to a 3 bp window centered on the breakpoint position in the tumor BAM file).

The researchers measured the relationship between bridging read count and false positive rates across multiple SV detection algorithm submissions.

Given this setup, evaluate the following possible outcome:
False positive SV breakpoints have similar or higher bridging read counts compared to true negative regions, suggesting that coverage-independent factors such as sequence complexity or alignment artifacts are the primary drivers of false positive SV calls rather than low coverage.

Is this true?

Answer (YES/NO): NO